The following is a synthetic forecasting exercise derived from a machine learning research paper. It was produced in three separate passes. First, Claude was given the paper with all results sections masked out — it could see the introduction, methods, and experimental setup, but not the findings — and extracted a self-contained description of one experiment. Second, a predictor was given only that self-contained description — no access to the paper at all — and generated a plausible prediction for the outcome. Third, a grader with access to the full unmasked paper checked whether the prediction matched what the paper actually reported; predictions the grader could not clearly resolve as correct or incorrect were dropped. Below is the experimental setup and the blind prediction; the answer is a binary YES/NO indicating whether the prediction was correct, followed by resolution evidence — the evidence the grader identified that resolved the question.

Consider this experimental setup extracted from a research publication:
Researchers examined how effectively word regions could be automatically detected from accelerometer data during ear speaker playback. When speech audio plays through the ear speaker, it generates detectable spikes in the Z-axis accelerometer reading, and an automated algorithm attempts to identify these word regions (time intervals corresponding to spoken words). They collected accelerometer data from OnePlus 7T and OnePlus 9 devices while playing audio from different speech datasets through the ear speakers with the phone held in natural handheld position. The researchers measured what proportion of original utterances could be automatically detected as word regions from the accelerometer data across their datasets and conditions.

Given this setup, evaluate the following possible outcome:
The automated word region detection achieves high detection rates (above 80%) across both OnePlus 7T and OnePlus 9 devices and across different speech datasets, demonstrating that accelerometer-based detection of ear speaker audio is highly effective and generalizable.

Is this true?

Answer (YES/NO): NO